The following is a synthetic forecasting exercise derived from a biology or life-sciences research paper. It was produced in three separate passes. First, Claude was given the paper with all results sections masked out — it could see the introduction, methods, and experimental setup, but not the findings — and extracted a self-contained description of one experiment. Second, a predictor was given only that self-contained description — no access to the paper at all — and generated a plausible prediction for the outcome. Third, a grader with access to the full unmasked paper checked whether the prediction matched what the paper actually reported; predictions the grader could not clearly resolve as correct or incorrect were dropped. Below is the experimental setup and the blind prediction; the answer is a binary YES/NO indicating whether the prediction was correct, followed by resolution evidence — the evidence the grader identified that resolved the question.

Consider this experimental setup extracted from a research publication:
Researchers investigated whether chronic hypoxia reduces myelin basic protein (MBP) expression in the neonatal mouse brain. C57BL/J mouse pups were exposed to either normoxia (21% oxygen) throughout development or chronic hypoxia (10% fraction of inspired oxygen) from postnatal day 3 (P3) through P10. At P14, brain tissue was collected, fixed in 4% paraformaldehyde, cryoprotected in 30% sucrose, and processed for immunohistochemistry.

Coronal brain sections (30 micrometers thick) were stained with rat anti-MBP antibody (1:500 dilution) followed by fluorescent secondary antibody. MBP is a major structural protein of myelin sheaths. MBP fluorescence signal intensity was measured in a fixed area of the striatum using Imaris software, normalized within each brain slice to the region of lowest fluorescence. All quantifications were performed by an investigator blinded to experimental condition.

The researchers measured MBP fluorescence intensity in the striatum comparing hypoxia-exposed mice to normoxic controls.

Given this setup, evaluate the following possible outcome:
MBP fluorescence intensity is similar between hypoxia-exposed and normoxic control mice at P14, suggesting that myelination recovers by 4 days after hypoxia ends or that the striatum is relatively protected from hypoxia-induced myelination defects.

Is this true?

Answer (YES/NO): NO